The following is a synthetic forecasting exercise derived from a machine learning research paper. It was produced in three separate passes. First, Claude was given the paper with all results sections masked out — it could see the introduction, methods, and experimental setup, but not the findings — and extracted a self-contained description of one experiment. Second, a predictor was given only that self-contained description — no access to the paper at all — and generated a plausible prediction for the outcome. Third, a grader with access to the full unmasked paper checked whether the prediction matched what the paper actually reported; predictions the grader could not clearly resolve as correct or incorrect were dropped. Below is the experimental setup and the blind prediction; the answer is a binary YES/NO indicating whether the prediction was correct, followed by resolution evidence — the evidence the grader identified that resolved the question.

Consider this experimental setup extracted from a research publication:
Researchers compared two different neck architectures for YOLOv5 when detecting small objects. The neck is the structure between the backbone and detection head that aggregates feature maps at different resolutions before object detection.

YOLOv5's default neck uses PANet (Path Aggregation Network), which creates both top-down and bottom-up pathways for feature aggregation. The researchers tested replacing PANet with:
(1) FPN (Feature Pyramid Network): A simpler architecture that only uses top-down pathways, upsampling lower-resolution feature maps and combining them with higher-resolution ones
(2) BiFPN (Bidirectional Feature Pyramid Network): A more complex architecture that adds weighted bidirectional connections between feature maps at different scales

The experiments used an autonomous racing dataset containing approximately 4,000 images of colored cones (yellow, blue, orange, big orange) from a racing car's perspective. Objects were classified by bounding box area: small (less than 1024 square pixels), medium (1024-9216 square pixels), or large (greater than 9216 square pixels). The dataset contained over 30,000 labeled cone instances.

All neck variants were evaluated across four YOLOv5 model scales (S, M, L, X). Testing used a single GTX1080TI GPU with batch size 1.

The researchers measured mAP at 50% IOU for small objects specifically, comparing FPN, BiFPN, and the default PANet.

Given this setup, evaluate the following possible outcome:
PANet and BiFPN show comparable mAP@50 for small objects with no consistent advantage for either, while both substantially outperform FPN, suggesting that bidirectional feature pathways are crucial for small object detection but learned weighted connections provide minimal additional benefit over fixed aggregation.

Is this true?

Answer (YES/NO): NO